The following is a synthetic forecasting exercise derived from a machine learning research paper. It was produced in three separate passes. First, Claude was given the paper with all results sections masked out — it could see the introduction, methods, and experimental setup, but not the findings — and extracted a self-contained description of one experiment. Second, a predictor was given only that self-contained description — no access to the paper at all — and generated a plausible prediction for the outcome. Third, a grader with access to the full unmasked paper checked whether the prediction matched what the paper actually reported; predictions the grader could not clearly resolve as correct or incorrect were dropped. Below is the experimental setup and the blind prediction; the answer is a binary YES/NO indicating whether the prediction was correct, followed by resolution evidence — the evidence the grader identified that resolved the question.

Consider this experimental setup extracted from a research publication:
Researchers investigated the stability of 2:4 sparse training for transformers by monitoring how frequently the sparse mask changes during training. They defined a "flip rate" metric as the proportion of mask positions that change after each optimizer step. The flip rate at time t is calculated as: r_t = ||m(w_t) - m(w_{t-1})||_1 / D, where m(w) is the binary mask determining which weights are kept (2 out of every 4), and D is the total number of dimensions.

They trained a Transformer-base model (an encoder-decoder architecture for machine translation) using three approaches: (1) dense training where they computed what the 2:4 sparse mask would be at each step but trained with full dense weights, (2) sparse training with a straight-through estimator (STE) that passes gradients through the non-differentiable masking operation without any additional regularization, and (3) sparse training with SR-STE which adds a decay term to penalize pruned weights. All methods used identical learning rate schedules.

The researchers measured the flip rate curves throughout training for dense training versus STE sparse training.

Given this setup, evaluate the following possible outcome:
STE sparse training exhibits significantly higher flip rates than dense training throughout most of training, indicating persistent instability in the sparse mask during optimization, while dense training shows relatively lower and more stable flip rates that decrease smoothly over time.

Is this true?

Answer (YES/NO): NO